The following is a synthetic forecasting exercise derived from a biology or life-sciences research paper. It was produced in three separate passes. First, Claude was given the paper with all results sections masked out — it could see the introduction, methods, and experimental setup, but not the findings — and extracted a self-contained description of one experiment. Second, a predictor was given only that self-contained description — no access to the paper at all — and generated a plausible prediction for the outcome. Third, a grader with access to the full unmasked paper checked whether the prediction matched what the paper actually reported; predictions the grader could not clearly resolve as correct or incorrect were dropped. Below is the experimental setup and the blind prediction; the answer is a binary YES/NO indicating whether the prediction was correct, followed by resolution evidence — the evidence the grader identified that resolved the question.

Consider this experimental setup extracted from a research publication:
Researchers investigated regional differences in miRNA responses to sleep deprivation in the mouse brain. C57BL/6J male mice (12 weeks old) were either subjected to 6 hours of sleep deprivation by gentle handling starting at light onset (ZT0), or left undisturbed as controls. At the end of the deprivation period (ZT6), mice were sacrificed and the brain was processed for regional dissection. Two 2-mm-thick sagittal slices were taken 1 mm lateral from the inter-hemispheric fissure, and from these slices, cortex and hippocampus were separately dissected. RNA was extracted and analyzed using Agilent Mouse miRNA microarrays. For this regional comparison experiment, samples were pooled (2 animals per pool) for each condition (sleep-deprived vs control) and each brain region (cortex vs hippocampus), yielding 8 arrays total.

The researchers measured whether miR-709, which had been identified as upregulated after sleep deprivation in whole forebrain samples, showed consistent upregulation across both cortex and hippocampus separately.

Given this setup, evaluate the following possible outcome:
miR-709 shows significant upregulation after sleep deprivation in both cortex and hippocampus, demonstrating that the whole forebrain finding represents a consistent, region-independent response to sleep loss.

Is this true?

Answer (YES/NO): NO